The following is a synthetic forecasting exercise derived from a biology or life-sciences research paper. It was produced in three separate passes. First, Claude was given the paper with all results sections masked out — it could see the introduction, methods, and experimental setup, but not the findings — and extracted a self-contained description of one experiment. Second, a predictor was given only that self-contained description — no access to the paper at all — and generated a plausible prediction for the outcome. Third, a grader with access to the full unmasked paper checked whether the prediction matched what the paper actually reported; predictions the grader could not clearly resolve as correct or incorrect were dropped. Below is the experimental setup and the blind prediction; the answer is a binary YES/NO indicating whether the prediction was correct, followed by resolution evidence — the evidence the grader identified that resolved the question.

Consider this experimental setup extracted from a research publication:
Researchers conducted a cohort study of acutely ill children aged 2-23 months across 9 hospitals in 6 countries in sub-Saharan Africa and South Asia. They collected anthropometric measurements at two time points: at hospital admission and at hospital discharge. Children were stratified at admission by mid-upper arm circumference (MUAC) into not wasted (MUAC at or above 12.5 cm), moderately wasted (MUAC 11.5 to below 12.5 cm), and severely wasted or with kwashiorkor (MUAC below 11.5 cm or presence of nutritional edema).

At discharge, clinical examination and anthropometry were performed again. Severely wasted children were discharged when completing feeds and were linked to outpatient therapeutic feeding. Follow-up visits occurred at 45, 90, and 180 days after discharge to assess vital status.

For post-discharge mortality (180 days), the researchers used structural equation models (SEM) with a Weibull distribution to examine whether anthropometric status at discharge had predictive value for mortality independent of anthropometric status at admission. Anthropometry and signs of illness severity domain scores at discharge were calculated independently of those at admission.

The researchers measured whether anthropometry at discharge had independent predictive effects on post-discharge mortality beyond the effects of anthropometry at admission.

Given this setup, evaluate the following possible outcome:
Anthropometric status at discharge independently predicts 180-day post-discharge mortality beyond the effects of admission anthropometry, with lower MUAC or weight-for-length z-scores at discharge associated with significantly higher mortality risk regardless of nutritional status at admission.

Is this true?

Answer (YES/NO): NO